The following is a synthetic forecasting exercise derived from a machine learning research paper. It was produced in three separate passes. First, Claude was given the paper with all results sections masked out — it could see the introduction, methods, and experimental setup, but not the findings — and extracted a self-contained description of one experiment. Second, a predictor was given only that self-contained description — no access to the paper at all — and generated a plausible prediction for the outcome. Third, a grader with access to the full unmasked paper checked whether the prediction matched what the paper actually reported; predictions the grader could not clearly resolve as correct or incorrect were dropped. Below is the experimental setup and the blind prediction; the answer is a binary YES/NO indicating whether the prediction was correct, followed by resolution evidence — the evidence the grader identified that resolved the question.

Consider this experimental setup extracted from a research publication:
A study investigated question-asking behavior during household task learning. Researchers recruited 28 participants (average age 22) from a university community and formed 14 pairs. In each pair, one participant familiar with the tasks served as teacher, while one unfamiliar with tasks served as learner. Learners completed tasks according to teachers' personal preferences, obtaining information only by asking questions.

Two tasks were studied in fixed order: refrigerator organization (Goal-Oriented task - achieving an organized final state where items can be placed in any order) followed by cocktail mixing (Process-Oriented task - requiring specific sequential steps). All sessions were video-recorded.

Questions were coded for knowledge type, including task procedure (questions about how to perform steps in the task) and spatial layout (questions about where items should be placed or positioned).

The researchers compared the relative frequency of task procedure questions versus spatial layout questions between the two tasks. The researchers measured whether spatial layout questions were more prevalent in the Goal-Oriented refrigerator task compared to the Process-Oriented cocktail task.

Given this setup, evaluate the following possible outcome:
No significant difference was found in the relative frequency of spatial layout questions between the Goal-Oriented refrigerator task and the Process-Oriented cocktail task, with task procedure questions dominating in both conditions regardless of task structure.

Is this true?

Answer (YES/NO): NO